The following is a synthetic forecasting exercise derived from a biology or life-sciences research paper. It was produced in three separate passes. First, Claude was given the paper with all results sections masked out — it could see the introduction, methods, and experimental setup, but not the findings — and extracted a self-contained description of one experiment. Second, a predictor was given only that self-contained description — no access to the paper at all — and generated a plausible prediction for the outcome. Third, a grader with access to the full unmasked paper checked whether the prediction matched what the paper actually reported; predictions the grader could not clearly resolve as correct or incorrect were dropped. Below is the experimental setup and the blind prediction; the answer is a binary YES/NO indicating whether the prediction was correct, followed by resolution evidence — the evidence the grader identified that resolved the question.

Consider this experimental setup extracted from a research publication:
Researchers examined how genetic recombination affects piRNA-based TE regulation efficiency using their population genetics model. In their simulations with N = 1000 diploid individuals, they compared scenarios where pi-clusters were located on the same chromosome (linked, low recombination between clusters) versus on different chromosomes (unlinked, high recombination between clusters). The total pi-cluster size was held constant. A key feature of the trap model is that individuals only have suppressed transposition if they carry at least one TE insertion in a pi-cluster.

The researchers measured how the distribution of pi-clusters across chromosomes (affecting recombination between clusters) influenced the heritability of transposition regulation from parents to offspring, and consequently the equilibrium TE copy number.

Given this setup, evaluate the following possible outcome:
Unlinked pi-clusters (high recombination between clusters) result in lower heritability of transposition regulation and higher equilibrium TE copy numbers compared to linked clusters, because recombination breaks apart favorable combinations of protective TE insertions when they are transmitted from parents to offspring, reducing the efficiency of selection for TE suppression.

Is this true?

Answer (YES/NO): YES